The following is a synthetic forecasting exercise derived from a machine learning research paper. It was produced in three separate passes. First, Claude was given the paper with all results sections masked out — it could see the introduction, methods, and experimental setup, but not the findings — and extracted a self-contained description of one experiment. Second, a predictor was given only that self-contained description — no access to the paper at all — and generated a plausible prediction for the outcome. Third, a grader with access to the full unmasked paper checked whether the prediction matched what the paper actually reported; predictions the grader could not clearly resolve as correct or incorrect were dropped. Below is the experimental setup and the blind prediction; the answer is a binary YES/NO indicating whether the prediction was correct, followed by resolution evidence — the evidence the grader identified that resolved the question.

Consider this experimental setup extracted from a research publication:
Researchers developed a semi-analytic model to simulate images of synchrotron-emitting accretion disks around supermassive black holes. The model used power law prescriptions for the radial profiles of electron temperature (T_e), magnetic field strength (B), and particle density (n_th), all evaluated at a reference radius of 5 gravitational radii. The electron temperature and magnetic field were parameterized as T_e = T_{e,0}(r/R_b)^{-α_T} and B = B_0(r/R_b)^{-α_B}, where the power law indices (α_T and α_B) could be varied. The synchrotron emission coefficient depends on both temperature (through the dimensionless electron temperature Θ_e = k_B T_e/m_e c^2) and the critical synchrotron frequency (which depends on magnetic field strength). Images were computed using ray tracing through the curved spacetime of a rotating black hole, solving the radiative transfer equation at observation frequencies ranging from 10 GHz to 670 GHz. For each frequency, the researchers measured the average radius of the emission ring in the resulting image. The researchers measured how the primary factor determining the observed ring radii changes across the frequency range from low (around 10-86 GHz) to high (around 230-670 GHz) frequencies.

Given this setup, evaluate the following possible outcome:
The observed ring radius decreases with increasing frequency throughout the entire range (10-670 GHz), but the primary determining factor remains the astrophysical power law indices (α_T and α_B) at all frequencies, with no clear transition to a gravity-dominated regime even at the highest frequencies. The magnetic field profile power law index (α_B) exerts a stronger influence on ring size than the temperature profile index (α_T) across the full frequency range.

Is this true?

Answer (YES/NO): NO